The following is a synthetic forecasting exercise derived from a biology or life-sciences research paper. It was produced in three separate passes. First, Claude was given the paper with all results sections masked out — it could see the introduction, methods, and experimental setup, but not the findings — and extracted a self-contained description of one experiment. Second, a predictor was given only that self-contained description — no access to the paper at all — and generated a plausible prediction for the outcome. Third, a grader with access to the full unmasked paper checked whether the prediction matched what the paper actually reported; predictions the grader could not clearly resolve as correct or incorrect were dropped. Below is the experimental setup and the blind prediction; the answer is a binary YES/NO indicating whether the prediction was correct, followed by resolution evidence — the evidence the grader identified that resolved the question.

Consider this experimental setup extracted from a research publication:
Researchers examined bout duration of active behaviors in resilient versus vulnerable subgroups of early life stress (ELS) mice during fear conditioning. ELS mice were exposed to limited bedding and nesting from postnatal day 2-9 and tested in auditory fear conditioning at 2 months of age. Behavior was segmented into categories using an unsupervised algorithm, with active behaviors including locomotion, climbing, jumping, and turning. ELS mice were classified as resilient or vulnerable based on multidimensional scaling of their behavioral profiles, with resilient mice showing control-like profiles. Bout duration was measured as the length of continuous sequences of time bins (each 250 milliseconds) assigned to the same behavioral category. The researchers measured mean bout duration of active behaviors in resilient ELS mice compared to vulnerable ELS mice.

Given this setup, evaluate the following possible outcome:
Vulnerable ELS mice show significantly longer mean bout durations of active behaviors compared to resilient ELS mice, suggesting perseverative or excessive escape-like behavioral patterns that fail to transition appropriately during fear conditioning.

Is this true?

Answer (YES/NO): YES